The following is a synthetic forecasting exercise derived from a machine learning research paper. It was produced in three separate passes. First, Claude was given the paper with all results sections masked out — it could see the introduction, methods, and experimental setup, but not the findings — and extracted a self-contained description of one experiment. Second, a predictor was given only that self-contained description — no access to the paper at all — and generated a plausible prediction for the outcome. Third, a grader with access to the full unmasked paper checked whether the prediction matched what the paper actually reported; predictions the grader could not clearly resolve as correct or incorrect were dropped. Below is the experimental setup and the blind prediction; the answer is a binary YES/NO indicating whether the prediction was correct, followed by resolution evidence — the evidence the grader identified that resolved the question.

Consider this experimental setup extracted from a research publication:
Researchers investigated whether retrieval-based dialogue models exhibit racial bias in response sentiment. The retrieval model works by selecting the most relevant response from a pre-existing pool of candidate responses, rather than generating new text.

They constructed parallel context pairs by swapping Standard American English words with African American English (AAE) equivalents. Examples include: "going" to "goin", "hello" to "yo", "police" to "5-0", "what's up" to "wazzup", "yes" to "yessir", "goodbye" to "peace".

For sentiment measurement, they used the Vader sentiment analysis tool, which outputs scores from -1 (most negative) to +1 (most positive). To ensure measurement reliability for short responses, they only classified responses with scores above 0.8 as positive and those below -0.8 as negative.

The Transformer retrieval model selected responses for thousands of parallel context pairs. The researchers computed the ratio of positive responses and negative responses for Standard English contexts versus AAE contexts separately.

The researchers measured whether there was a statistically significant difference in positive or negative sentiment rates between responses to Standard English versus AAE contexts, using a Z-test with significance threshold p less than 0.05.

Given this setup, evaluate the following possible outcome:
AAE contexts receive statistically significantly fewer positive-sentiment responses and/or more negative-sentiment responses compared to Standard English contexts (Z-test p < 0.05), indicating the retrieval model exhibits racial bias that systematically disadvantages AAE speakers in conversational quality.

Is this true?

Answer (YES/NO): YES